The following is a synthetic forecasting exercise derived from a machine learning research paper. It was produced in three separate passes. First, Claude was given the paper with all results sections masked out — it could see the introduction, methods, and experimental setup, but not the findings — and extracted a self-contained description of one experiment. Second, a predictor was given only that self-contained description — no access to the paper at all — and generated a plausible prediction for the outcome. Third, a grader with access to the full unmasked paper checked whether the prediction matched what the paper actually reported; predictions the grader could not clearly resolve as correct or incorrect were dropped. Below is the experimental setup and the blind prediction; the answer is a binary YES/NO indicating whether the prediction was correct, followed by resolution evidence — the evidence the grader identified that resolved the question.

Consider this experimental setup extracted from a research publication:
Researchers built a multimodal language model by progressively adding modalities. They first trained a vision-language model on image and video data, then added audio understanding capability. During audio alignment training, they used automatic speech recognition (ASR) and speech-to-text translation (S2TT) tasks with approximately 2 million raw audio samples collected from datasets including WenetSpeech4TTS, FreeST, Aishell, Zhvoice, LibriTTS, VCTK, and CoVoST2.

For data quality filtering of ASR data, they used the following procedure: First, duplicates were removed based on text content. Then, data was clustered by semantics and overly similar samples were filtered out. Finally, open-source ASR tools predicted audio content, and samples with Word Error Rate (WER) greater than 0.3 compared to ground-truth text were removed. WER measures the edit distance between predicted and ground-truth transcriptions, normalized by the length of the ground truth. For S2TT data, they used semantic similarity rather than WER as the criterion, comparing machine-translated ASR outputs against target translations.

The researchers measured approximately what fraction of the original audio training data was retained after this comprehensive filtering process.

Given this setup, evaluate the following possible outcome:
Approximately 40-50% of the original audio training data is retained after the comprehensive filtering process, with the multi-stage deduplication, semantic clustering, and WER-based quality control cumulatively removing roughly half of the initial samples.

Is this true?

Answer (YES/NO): NO